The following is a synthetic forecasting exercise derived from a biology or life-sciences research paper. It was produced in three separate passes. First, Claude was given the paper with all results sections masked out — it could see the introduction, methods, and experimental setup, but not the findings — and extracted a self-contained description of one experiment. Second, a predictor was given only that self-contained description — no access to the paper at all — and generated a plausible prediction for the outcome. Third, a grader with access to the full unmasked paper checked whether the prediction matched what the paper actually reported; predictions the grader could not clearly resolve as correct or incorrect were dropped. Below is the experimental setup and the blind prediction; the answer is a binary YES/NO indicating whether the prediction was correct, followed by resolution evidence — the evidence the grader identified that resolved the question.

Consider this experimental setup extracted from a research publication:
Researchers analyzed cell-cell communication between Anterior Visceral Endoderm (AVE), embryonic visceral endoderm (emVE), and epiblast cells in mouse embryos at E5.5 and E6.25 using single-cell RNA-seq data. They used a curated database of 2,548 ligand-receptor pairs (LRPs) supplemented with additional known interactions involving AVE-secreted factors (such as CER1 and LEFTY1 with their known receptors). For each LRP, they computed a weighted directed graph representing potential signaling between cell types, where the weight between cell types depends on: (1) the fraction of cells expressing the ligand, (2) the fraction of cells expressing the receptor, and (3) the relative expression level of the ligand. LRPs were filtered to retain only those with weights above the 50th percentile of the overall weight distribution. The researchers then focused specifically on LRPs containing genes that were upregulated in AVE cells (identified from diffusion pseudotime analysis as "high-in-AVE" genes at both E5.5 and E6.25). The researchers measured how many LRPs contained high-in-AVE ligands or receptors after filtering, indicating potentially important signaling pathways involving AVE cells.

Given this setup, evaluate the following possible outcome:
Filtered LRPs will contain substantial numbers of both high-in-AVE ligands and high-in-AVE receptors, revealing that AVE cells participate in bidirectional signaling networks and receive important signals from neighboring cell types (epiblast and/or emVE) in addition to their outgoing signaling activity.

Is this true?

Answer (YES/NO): YES